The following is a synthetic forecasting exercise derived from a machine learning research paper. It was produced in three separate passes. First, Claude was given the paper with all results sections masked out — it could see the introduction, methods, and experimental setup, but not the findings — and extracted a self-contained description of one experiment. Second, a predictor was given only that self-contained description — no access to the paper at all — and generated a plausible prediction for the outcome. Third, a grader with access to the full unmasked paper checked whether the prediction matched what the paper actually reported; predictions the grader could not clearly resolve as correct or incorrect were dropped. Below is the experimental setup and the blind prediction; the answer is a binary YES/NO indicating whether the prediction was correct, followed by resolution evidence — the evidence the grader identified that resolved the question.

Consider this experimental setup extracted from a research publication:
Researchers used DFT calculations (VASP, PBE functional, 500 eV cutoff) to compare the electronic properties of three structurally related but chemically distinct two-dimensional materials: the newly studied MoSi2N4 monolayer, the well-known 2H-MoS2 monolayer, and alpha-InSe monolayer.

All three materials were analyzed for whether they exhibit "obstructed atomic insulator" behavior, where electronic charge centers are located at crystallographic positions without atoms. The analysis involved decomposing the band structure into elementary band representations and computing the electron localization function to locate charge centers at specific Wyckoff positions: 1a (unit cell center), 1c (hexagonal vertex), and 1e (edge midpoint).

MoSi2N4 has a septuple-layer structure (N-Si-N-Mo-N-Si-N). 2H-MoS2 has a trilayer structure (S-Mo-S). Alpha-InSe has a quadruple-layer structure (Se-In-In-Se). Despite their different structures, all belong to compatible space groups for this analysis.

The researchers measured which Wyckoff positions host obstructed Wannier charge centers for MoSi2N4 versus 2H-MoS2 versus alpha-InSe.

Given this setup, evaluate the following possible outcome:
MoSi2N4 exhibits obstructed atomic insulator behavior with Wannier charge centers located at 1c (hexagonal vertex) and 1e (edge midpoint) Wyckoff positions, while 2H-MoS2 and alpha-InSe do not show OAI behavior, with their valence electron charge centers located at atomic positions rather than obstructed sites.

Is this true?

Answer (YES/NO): NO